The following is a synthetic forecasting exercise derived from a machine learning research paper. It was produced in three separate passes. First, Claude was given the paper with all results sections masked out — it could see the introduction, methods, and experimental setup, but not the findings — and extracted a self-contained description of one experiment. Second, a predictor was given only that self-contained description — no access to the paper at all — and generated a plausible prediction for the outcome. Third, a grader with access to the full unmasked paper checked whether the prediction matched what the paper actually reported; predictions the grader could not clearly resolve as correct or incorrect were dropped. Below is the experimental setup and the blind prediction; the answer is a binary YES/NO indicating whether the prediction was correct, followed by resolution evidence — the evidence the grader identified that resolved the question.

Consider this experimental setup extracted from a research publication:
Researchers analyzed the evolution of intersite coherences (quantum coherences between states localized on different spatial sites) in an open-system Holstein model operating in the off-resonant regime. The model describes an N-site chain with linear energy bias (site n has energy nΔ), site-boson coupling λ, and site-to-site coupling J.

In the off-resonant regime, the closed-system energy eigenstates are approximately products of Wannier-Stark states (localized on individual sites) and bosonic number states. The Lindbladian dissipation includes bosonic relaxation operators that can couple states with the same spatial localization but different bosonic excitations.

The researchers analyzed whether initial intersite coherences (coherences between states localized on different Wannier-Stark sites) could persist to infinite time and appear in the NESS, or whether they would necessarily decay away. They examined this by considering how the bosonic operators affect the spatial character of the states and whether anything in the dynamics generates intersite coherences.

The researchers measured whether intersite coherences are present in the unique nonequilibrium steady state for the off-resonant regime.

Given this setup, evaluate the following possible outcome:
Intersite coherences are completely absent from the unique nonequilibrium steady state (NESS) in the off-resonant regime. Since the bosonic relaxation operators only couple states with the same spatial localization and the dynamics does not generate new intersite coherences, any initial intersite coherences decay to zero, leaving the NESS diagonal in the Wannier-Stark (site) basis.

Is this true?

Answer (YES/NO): YES